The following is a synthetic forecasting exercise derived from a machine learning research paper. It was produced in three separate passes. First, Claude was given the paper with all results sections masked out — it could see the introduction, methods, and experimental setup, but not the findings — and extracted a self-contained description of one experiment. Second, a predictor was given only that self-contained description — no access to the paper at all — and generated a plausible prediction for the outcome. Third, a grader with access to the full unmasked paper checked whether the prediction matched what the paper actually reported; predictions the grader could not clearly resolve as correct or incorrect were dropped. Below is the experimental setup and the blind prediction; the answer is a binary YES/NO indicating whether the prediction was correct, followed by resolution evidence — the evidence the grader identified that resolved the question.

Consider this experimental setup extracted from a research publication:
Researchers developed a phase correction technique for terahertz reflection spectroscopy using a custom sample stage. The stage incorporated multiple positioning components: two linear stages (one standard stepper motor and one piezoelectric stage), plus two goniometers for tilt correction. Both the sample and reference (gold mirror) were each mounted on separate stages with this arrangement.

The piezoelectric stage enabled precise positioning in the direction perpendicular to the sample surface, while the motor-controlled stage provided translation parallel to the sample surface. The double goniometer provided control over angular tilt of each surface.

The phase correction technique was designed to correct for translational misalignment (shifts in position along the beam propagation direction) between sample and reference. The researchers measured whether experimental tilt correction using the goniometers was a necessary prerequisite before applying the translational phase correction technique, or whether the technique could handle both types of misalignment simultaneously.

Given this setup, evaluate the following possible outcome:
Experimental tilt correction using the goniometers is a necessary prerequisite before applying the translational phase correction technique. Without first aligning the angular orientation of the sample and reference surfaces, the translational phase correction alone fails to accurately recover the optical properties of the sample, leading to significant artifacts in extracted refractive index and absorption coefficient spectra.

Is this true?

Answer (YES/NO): YES